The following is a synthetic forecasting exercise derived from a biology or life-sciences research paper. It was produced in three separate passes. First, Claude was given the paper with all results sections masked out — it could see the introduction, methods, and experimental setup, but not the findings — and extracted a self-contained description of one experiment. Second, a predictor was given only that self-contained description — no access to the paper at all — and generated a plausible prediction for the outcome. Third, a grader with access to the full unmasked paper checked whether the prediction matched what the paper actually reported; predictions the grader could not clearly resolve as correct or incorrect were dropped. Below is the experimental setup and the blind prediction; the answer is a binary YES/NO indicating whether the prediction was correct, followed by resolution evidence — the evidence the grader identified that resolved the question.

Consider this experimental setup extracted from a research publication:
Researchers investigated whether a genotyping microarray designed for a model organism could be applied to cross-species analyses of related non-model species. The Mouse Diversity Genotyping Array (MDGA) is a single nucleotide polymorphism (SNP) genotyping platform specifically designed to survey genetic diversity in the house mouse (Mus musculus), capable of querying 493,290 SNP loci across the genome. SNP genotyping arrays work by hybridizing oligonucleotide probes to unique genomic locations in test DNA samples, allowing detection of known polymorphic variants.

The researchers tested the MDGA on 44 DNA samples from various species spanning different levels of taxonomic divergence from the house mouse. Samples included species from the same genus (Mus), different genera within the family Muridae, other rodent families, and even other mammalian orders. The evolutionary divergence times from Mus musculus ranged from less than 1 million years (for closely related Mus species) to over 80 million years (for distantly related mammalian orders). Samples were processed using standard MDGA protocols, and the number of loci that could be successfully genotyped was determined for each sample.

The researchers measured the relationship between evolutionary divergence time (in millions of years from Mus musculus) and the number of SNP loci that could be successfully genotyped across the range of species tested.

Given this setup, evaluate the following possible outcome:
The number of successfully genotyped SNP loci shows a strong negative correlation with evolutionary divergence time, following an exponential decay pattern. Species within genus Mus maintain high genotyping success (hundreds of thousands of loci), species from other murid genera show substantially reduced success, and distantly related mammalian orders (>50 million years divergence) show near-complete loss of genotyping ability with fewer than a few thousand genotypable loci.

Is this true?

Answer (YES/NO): NO